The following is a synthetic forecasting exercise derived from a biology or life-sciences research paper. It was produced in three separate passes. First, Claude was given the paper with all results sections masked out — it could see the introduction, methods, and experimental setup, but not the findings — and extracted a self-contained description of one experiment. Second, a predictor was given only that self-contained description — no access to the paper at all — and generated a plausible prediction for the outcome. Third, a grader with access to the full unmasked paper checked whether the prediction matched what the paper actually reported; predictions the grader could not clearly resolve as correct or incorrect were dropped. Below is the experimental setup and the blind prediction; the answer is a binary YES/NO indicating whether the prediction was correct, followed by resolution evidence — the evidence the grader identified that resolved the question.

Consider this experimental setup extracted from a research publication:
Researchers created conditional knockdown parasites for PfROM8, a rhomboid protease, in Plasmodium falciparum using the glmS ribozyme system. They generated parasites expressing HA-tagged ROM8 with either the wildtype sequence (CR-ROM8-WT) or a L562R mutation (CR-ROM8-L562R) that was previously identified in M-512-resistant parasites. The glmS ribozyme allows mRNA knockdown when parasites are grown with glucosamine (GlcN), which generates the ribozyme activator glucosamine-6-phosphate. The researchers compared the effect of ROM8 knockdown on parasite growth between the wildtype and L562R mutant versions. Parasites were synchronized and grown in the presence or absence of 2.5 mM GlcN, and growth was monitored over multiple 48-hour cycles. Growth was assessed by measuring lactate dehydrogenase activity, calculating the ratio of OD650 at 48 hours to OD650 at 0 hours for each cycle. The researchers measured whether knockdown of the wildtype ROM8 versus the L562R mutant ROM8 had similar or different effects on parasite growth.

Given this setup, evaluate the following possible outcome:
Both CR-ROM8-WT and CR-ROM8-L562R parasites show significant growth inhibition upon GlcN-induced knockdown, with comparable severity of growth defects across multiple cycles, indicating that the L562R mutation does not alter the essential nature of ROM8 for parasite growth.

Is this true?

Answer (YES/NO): NO